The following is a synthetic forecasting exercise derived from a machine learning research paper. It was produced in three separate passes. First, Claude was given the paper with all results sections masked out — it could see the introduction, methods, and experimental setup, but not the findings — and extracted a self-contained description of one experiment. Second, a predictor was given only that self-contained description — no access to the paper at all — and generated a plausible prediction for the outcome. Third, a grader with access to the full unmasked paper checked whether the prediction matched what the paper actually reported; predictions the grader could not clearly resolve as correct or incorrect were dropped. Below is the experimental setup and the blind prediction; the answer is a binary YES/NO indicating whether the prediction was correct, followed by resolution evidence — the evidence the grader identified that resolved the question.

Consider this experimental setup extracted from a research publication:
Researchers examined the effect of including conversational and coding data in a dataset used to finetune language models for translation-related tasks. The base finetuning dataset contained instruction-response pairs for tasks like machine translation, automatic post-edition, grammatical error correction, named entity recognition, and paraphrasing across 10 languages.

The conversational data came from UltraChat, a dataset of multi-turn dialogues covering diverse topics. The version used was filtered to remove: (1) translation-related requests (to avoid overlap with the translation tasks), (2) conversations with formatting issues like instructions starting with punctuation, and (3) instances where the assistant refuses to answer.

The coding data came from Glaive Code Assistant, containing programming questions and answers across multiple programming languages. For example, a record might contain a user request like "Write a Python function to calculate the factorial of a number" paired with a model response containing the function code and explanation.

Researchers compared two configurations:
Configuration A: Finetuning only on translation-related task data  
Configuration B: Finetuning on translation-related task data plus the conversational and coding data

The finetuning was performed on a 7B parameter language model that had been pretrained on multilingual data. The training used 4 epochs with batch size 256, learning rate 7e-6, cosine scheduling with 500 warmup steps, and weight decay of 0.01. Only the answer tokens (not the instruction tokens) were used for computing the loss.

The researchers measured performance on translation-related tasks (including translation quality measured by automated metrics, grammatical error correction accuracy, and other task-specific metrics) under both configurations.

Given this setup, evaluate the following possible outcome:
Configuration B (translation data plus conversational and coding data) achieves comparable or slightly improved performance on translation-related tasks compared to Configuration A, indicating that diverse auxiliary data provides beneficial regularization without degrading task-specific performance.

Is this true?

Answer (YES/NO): NO